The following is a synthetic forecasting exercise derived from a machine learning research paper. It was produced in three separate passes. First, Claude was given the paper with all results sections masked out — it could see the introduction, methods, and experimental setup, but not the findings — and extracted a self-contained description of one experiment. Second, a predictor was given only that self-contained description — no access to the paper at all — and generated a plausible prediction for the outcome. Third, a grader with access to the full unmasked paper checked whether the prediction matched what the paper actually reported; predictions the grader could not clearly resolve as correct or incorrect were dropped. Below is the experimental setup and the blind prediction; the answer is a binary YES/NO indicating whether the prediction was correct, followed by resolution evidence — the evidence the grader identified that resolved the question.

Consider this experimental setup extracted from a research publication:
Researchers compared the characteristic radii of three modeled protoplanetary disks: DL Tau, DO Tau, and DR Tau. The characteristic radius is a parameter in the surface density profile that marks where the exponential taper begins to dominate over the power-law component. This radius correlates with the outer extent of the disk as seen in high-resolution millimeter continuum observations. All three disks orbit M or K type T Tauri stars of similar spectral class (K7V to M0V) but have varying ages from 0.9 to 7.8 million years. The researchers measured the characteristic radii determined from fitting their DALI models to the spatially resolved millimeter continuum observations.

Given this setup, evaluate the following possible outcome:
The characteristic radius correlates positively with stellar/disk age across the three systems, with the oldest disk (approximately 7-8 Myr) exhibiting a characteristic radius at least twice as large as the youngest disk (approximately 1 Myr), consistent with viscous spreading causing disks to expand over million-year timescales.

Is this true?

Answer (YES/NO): NO